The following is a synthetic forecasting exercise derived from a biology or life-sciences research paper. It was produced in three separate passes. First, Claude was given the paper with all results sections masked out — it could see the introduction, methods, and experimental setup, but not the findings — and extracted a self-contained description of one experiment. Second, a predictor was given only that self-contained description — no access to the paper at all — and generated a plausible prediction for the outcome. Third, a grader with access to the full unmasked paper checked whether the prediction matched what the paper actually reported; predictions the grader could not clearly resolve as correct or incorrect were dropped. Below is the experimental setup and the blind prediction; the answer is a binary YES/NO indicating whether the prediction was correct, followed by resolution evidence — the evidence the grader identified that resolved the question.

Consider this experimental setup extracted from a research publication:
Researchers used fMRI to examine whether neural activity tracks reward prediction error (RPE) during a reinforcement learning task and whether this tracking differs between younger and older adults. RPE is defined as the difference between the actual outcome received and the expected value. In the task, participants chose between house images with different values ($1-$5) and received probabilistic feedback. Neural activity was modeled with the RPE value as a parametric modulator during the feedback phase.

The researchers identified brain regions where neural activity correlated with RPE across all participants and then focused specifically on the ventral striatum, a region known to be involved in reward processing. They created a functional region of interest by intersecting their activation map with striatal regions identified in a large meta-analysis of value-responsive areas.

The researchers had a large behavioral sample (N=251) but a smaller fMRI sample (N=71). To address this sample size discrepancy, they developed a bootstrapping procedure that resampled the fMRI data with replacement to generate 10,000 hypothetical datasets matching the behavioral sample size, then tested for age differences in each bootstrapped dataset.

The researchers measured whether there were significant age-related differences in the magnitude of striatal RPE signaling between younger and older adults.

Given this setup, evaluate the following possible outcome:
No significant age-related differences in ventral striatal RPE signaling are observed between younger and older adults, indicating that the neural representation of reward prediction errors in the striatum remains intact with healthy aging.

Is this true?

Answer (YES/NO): YES